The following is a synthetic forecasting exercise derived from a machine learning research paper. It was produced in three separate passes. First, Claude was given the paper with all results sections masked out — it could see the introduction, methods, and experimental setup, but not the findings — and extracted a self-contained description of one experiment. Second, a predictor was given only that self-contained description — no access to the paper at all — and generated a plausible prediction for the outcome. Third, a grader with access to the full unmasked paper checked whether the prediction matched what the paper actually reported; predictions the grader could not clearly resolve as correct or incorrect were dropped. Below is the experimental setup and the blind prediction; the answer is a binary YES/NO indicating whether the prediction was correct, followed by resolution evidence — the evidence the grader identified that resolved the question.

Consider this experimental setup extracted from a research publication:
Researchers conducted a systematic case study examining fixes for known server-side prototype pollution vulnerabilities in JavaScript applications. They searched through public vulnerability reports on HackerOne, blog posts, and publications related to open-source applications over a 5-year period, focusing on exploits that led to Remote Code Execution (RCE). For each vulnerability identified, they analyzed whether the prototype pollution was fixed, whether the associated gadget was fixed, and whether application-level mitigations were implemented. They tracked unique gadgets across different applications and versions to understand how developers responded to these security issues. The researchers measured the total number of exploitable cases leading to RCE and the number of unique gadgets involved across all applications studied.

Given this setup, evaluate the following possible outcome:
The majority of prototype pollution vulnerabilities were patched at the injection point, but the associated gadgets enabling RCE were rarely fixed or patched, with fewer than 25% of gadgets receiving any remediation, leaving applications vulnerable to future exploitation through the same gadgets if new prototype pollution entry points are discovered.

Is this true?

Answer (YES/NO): NO